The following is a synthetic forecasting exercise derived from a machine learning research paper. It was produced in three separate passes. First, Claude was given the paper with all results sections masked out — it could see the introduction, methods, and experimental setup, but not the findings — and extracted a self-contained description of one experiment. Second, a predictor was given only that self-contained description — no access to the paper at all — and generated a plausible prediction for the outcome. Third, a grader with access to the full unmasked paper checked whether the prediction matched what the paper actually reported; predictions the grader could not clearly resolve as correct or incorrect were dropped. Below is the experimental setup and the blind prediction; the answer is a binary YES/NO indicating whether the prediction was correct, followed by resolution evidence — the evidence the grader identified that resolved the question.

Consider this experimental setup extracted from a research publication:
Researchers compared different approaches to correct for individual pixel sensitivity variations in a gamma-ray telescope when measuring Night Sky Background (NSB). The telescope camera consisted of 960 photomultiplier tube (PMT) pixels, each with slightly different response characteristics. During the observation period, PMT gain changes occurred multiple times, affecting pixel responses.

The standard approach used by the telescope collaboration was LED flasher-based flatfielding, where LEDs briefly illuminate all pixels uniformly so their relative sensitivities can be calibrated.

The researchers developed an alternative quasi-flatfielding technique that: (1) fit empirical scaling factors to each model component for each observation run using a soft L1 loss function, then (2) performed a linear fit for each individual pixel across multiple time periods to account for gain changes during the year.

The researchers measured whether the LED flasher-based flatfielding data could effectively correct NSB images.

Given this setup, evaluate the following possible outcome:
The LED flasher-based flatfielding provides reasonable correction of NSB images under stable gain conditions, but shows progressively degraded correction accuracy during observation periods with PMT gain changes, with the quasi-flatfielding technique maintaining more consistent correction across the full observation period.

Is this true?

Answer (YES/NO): NO